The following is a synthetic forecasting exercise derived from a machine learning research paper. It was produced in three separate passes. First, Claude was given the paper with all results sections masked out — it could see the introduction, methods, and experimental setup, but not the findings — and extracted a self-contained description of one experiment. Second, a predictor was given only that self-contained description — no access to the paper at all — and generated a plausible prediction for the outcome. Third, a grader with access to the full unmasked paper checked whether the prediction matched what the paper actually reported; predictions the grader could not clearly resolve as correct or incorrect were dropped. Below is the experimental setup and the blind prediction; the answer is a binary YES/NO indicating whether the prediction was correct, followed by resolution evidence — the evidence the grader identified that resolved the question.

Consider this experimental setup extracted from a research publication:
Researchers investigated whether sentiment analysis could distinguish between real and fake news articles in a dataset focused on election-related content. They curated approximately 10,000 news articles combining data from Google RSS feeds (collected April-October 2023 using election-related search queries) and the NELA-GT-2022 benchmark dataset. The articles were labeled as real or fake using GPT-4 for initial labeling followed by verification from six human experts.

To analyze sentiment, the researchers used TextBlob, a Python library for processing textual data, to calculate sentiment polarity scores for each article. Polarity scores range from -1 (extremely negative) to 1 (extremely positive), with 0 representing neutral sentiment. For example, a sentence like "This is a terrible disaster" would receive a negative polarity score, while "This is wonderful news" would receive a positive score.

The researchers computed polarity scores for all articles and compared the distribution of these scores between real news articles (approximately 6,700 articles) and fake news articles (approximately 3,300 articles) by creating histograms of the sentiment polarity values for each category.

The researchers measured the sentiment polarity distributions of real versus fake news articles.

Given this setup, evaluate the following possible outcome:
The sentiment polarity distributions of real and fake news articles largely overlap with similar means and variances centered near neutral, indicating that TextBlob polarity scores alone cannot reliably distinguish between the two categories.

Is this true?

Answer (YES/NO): YES